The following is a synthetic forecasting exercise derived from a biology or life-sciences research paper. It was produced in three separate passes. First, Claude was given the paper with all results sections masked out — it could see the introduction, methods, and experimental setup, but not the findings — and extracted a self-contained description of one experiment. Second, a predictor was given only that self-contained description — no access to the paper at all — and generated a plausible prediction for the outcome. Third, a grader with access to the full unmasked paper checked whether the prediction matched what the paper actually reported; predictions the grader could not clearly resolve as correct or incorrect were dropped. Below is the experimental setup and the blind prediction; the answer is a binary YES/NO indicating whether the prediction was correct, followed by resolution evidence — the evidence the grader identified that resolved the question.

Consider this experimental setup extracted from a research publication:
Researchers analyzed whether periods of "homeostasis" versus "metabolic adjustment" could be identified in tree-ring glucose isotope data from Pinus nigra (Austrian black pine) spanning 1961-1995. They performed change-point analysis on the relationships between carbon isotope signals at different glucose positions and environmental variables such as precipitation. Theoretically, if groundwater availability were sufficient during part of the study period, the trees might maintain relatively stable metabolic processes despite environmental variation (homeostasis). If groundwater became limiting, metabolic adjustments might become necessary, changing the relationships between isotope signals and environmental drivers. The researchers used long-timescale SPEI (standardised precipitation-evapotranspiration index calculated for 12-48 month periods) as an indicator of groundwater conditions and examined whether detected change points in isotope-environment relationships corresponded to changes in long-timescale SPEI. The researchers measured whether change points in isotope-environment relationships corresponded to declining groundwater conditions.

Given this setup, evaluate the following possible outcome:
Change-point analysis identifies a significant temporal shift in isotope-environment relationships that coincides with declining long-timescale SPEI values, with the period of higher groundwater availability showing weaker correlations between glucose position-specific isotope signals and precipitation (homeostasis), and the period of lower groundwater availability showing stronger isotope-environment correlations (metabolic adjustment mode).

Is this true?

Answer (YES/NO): YES